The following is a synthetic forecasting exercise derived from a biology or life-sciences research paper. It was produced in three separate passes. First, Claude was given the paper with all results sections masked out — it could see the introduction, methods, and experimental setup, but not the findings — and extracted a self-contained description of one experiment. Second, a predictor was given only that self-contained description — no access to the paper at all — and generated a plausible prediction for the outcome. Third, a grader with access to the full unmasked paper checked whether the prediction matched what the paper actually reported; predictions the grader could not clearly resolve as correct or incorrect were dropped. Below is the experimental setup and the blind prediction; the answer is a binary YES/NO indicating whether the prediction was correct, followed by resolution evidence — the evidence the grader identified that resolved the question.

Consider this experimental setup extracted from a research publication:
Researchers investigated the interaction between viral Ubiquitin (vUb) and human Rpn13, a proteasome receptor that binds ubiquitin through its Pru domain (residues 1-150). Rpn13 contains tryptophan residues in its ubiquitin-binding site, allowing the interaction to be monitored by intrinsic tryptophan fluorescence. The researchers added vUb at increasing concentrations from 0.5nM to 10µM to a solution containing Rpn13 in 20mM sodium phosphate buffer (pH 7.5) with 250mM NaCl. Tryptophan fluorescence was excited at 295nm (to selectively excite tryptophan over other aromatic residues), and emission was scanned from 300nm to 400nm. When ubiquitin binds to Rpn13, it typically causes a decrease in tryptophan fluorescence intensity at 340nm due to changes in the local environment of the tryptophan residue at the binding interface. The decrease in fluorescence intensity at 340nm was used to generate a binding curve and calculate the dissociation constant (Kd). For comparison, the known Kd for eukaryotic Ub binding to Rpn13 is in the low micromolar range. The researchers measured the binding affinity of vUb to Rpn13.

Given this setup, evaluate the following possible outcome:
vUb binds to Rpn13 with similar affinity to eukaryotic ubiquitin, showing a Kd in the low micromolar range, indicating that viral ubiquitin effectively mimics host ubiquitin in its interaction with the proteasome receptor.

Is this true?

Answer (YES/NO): NO